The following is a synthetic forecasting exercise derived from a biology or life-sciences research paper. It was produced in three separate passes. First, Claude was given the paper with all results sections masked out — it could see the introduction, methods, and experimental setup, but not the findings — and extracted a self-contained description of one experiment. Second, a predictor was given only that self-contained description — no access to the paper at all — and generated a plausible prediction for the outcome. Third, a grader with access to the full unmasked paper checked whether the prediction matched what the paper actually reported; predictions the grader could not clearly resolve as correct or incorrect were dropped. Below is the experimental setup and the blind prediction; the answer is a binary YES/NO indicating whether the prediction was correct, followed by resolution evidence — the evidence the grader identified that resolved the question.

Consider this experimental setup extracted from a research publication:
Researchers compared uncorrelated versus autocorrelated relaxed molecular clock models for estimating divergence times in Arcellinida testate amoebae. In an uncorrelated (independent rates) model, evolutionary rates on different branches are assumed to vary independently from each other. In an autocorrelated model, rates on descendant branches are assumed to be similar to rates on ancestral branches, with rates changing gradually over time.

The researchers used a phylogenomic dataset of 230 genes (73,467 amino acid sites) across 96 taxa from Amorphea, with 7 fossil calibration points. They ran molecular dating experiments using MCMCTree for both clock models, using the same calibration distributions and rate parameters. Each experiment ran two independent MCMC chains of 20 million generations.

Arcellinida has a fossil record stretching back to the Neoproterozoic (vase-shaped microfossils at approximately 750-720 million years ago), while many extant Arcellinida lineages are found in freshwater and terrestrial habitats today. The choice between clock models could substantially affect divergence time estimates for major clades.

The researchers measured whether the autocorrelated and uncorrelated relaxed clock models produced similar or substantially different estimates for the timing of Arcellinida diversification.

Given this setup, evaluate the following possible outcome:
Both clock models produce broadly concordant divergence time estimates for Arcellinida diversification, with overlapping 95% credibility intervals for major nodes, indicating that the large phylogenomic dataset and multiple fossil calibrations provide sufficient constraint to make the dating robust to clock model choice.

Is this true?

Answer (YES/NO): YES